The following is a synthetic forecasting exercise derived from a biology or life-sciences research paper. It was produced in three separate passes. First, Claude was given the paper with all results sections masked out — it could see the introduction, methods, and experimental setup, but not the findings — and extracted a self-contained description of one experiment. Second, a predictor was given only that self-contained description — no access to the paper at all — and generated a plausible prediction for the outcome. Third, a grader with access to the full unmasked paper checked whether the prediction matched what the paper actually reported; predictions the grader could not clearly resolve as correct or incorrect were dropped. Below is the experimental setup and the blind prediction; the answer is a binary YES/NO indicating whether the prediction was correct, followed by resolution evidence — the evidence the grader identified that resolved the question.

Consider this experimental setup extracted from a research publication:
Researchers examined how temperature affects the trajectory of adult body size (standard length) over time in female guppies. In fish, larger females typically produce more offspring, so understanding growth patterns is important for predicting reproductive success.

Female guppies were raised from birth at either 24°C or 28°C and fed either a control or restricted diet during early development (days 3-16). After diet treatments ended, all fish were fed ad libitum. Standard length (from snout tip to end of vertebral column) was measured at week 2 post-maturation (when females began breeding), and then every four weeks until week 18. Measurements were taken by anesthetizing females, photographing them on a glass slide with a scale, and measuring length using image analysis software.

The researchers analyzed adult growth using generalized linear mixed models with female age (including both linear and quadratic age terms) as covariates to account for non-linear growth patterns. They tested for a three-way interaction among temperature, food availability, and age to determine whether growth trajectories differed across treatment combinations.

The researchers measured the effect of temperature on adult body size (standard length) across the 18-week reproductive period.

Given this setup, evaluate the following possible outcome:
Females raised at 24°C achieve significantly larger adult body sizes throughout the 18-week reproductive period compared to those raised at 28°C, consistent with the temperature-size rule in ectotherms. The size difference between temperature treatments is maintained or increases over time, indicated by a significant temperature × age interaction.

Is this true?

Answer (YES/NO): NO